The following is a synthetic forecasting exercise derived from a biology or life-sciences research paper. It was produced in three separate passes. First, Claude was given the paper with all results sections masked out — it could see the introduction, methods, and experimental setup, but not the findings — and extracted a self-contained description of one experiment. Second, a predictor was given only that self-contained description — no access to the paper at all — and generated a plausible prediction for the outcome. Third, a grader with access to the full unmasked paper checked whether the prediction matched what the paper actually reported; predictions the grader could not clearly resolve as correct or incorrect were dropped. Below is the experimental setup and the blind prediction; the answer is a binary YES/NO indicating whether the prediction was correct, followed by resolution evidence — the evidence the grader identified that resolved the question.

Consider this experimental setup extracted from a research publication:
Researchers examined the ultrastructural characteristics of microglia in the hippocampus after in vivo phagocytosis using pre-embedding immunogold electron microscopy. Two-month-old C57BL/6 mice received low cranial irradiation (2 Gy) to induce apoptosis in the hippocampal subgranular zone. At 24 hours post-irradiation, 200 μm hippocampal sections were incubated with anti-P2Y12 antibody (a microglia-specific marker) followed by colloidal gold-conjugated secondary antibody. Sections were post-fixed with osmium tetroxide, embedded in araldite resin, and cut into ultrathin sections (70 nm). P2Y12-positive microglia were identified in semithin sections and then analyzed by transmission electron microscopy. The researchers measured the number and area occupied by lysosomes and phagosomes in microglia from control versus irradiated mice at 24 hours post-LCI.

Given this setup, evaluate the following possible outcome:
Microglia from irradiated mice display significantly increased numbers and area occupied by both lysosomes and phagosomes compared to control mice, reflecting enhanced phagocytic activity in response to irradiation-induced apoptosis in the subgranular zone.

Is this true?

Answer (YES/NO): NO